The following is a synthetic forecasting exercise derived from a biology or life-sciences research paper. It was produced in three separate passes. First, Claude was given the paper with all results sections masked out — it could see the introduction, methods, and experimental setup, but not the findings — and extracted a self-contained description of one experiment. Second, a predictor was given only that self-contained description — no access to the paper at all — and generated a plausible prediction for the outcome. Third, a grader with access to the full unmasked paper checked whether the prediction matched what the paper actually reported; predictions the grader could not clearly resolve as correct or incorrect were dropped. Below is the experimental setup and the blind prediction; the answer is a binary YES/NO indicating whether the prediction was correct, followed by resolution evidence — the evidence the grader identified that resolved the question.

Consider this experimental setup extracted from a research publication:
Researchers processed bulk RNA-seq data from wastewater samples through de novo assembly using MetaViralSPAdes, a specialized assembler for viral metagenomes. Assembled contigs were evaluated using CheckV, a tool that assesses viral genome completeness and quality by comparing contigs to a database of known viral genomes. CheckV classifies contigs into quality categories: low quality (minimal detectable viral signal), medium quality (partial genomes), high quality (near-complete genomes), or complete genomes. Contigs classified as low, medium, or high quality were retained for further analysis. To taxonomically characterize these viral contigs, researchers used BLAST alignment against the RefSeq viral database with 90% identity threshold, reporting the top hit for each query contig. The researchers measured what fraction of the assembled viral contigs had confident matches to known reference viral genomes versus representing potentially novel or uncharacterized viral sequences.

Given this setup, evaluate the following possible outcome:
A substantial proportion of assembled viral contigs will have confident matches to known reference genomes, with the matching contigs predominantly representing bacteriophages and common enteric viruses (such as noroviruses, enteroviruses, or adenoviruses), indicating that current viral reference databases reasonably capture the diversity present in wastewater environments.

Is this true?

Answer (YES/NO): NO